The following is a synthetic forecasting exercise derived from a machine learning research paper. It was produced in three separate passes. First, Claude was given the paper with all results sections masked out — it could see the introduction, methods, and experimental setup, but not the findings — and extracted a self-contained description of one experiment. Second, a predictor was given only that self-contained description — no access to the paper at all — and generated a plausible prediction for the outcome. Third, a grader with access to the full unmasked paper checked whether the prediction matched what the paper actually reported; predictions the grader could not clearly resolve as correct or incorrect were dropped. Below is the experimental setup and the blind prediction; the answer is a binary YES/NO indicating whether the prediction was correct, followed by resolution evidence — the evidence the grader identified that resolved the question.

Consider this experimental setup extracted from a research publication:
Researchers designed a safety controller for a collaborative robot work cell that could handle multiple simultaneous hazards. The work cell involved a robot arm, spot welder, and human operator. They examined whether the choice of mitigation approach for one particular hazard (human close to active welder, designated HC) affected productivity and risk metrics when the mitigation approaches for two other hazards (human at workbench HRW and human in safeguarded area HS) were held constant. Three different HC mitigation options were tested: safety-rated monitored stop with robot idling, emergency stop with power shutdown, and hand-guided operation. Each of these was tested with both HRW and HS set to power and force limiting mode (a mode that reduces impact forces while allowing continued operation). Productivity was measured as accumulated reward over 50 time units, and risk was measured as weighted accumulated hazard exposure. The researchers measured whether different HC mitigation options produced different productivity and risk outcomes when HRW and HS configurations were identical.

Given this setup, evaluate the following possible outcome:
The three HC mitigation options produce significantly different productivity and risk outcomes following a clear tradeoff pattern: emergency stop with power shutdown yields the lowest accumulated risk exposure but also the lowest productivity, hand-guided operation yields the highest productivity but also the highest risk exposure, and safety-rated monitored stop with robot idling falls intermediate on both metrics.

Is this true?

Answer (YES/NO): NO